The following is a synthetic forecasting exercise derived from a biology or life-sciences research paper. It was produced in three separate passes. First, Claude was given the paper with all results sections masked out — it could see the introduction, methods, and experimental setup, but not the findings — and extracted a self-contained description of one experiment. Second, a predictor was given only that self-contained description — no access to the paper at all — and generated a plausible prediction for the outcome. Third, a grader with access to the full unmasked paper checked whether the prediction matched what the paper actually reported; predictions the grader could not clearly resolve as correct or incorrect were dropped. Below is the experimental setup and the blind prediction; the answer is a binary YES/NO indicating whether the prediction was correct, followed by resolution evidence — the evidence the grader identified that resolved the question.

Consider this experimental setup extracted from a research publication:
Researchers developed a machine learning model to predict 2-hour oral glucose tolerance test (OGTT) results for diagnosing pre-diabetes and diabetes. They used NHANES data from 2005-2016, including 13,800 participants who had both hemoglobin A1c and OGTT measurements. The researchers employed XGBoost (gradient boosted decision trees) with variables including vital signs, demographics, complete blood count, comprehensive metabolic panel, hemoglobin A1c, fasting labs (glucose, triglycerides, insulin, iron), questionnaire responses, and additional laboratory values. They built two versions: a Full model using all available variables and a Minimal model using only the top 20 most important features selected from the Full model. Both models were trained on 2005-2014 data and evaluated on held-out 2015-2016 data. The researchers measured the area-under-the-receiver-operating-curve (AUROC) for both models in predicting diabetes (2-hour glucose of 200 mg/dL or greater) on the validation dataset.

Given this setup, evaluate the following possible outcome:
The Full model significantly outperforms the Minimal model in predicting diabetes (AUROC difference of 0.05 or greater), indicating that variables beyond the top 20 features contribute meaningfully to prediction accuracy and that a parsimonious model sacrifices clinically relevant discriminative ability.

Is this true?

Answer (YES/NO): NO